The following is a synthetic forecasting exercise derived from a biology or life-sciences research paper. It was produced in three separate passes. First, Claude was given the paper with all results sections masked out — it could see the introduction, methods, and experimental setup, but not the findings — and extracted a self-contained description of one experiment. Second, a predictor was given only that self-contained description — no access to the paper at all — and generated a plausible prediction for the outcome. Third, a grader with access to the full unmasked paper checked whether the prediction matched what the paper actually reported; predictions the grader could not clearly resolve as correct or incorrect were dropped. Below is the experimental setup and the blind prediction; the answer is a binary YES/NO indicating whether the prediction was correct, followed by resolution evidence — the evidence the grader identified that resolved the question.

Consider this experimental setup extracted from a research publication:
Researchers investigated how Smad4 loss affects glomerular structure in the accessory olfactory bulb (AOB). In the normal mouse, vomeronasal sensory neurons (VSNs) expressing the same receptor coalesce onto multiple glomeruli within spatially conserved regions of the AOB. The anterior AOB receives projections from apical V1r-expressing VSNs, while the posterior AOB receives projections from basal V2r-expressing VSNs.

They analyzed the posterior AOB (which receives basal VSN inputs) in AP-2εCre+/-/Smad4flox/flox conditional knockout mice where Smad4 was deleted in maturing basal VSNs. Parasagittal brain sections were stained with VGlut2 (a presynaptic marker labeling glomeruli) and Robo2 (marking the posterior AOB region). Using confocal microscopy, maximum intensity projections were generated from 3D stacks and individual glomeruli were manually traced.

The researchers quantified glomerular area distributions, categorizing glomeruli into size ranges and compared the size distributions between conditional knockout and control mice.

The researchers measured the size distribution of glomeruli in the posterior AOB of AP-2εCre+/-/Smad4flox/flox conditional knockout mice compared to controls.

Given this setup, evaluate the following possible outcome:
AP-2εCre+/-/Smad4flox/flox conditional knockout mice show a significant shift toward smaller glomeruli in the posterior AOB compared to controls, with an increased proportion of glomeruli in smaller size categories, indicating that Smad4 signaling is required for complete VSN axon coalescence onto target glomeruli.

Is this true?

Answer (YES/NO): NO